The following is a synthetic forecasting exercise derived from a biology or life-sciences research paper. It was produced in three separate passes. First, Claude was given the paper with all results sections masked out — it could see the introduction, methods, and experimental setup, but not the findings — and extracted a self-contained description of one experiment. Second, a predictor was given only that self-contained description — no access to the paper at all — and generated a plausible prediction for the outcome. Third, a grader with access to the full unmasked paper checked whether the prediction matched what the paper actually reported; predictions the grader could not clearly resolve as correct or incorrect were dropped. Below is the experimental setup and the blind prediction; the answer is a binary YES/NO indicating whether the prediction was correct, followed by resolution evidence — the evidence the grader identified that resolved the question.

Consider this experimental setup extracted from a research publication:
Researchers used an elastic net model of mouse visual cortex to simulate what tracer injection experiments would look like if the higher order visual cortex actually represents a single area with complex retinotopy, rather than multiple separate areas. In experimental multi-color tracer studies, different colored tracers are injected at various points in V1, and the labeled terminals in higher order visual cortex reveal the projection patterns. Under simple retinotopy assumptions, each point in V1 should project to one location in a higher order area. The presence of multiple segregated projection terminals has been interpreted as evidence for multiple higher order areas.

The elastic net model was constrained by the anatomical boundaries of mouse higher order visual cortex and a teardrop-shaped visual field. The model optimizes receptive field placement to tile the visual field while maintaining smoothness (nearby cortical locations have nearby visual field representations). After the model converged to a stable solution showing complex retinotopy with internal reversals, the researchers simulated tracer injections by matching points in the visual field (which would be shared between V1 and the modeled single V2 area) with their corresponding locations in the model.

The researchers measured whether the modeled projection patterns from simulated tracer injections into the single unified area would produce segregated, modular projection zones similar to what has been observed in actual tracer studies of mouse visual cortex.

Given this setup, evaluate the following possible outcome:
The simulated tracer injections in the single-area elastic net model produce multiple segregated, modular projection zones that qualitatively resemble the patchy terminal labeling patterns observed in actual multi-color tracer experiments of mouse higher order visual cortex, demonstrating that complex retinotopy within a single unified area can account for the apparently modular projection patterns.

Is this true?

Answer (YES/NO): YES